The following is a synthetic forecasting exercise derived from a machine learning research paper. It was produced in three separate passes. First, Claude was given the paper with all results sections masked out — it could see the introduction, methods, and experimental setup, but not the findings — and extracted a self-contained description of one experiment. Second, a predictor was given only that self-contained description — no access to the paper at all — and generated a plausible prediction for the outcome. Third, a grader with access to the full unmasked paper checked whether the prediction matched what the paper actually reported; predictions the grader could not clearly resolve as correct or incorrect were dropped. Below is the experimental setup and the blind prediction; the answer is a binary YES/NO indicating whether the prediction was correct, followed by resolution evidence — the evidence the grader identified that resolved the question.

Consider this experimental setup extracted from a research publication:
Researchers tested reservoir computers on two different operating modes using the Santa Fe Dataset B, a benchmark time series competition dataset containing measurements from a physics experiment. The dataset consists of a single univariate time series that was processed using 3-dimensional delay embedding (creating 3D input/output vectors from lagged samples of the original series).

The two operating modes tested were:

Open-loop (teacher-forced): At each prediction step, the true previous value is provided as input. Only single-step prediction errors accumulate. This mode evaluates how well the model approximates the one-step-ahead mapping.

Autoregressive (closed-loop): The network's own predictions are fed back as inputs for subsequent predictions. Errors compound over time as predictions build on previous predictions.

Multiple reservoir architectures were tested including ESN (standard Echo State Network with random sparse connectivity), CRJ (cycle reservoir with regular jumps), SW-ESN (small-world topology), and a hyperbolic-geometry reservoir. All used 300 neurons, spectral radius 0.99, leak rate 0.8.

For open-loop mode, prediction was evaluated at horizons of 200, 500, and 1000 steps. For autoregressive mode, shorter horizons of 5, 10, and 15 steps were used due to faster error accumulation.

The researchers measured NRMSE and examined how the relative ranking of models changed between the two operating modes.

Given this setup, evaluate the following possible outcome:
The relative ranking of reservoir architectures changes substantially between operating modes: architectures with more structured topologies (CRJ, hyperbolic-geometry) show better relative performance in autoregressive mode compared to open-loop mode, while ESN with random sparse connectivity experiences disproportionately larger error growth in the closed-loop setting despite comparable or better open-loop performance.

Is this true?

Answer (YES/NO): NO